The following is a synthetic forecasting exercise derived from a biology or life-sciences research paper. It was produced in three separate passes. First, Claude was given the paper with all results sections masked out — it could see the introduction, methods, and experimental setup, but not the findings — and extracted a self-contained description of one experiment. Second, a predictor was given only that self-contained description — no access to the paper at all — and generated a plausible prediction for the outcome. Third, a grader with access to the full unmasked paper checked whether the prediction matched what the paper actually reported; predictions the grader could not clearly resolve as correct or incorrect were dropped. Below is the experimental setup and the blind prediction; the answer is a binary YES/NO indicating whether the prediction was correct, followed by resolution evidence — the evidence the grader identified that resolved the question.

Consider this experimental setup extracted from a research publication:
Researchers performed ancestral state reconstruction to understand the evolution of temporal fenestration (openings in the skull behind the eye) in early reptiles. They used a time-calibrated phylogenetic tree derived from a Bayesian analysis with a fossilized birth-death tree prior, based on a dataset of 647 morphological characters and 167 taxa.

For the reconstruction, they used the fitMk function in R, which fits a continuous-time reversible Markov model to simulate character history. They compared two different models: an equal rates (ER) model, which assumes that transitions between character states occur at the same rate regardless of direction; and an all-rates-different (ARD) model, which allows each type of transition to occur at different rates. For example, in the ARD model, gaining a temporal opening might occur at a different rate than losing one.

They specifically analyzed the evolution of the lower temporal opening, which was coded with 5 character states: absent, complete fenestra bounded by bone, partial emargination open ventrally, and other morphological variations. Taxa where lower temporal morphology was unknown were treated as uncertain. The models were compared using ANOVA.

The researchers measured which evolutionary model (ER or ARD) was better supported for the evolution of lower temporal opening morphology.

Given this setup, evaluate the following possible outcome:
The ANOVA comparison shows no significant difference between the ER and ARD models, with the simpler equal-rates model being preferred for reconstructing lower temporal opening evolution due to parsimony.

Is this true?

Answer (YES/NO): NO